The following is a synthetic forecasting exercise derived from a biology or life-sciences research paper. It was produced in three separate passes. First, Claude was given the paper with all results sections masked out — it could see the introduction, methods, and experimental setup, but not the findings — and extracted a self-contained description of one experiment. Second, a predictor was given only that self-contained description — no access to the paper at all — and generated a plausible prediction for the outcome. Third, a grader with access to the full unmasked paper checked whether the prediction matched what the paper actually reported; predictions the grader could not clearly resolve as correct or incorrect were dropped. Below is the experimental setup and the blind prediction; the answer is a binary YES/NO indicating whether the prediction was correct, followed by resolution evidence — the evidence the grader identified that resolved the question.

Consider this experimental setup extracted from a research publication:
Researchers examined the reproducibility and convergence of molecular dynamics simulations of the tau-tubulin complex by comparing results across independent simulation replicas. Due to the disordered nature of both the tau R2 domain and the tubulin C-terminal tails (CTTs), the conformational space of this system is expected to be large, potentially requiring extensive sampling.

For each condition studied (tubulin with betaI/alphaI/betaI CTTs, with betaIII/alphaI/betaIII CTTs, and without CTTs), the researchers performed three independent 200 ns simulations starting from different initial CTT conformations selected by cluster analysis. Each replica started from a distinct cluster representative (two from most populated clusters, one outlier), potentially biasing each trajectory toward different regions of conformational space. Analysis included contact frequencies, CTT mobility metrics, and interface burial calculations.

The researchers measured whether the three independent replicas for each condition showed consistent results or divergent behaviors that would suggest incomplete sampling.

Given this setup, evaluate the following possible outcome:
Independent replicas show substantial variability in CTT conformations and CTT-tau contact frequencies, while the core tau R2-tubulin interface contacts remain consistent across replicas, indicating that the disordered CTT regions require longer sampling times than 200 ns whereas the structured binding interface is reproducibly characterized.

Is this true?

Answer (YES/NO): YES